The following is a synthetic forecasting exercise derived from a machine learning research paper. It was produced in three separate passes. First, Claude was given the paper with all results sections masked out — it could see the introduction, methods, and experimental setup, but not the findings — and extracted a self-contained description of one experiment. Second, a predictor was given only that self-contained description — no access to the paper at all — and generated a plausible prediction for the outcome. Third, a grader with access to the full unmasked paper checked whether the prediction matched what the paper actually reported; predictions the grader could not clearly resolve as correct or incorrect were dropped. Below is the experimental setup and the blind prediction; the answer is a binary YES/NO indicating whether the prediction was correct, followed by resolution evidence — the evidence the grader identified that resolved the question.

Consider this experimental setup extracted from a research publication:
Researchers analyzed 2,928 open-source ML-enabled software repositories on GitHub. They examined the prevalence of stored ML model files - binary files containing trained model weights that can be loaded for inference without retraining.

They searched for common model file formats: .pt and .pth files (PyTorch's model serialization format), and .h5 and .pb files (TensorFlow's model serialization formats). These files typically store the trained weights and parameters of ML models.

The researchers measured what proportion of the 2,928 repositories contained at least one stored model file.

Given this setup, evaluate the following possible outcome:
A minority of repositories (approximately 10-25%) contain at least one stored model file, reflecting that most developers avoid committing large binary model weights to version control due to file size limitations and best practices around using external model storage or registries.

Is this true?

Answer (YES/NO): YES